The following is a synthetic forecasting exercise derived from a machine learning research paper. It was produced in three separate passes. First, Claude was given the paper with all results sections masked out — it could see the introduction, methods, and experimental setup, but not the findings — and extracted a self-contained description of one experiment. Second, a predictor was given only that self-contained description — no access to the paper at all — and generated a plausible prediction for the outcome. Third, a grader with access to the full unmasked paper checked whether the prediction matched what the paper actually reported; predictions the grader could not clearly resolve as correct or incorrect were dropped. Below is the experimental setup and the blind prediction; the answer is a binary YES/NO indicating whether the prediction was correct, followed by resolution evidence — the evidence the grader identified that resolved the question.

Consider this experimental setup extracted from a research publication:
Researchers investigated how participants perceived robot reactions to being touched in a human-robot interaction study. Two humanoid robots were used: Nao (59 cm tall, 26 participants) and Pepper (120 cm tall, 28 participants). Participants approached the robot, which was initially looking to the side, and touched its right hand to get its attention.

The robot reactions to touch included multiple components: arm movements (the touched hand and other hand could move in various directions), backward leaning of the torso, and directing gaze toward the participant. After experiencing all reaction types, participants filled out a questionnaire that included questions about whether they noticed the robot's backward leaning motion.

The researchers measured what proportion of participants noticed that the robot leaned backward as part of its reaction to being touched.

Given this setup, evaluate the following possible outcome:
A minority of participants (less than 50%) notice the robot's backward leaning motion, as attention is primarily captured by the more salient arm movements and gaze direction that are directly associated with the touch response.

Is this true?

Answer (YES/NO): NO